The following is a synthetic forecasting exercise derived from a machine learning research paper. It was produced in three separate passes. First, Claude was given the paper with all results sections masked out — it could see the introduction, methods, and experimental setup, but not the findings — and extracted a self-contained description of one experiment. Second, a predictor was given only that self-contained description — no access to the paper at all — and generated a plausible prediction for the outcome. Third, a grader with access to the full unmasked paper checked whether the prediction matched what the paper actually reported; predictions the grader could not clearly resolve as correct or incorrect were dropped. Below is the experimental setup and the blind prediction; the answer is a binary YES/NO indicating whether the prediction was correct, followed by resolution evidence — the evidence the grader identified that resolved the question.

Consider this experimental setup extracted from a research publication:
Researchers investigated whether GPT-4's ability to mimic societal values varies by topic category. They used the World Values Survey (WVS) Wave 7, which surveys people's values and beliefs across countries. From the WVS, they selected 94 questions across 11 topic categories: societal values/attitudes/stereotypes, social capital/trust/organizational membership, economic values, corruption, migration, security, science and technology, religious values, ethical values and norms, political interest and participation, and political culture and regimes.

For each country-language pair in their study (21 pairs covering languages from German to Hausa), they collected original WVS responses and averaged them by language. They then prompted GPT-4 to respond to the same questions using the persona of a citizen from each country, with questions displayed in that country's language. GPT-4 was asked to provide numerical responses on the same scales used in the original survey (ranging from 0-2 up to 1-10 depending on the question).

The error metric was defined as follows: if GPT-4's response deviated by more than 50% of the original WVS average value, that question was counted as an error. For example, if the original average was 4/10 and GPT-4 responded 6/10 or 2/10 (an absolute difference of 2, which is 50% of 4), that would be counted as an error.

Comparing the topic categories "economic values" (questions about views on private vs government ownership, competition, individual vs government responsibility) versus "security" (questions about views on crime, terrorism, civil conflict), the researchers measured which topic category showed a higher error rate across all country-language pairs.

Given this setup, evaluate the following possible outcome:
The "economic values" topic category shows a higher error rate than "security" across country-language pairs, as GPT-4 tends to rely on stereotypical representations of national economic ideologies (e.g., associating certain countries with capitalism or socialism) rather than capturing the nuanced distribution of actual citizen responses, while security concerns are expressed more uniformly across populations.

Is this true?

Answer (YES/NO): NO